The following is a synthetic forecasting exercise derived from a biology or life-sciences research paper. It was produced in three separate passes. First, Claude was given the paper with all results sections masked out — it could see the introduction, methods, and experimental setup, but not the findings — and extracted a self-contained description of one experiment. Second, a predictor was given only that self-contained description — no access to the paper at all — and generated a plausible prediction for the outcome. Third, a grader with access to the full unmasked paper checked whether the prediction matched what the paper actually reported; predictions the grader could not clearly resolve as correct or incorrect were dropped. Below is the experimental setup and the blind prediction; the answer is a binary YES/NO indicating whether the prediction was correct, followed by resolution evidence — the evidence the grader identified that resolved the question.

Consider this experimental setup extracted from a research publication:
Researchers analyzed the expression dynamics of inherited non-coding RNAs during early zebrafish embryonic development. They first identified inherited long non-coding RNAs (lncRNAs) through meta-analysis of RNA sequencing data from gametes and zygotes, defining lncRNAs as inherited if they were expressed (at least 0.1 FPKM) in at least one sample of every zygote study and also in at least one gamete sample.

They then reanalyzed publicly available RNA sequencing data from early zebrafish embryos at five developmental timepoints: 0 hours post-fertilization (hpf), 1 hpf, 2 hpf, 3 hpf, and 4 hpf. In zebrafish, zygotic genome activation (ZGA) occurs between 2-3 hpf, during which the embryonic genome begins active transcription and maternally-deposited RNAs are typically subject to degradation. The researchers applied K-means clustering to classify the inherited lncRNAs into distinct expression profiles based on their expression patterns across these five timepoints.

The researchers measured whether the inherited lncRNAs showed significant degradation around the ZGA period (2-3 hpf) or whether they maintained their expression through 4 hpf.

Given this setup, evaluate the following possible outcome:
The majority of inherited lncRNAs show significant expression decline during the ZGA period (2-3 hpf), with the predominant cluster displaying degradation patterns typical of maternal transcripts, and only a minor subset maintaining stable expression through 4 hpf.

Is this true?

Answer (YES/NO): NO